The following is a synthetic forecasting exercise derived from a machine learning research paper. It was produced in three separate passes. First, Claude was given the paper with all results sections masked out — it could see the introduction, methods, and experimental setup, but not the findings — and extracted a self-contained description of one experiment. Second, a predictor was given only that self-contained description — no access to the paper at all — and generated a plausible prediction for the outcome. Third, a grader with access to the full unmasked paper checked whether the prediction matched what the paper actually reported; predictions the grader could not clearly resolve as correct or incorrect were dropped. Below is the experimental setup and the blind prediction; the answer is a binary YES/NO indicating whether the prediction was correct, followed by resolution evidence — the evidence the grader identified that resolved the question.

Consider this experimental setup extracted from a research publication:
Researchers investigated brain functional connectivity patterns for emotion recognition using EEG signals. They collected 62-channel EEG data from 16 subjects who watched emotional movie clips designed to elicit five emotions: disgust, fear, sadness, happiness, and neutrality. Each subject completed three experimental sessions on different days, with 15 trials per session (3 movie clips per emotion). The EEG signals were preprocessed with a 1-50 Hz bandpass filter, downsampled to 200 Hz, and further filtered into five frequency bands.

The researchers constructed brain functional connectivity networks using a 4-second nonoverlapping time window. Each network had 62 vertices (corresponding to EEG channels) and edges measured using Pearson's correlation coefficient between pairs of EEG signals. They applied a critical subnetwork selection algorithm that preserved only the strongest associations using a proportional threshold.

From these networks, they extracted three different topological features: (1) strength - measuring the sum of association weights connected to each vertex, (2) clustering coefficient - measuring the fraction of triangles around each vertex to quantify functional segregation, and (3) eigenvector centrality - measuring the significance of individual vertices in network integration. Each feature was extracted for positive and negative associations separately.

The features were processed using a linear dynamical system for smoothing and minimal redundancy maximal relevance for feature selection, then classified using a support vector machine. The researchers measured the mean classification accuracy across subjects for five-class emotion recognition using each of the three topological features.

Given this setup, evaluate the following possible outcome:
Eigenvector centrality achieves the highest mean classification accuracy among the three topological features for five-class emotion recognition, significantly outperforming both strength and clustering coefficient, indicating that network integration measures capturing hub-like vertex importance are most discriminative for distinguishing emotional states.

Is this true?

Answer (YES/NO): NO